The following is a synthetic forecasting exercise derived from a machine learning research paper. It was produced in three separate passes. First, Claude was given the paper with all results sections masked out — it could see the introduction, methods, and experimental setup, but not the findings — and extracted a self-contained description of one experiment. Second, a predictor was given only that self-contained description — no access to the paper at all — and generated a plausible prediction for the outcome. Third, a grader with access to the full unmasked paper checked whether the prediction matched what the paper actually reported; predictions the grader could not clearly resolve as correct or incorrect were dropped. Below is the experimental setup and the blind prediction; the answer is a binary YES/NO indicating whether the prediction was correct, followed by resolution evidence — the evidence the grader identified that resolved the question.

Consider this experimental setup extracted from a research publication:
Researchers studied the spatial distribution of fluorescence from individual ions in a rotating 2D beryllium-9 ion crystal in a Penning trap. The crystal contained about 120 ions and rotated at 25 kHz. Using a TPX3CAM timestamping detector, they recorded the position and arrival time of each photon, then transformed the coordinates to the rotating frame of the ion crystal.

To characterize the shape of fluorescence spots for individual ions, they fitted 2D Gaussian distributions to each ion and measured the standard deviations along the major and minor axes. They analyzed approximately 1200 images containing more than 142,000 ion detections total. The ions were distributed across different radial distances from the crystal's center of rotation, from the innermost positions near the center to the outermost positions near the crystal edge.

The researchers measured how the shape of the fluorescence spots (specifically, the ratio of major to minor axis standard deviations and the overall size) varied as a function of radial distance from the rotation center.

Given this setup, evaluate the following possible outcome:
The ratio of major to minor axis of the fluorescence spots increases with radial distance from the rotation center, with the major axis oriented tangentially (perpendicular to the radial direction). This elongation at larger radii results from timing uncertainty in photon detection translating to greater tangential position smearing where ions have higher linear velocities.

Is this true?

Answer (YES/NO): YES